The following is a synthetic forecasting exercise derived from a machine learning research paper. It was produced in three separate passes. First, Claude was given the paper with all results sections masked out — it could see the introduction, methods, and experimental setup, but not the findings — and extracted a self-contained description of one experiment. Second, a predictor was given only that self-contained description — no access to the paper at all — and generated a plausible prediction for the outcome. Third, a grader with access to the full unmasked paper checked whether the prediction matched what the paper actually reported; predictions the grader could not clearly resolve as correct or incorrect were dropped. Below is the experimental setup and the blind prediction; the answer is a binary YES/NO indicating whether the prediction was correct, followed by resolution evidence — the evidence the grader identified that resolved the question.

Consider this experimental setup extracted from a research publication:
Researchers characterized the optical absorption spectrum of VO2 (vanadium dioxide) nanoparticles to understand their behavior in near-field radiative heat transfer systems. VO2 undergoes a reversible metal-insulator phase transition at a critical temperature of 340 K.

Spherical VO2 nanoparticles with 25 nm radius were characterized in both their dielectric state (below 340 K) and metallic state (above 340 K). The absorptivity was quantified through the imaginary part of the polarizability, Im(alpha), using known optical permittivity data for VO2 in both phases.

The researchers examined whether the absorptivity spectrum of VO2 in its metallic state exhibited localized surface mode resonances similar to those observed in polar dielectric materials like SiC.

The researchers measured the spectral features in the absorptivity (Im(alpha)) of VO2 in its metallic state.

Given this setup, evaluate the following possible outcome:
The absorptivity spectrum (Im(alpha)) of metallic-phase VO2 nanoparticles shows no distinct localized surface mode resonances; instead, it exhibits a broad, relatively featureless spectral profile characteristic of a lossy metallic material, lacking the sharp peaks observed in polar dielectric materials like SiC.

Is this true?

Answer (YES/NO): YES